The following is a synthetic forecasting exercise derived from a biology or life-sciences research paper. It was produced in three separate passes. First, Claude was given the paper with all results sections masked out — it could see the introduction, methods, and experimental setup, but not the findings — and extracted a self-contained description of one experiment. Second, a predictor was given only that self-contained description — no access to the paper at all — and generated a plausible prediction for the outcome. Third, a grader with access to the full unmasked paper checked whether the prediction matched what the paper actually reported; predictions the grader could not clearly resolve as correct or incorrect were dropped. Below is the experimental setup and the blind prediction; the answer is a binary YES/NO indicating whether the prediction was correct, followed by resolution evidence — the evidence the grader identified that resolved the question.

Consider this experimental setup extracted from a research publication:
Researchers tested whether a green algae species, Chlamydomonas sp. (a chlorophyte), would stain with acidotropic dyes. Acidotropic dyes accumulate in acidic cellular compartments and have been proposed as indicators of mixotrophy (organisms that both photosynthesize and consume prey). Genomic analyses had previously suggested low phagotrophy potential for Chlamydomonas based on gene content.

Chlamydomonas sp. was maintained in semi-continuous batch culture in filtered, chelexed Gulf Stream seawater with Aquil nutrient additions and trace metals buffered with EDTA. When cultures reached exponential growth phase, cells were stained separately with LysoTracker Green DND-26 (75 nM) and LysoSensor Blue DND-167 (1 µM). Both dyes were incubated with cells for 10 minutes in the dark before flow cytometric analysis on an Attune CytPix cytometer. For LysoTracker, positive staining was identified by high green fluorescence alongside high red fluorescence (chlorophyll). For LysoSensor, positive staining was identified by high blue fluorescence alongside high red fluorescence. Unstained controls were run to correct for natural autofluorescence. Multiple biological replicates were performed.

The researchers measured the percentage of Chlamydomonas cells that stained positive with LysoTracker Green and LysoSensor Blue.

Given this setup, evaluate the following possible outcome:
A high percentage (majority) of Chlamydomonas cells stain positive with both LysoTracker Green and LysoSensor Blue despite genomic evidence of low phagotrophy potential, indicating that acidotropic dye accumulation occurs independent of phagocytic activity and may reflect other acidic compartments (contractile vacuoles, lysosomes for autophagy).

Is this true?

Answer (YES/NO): NO